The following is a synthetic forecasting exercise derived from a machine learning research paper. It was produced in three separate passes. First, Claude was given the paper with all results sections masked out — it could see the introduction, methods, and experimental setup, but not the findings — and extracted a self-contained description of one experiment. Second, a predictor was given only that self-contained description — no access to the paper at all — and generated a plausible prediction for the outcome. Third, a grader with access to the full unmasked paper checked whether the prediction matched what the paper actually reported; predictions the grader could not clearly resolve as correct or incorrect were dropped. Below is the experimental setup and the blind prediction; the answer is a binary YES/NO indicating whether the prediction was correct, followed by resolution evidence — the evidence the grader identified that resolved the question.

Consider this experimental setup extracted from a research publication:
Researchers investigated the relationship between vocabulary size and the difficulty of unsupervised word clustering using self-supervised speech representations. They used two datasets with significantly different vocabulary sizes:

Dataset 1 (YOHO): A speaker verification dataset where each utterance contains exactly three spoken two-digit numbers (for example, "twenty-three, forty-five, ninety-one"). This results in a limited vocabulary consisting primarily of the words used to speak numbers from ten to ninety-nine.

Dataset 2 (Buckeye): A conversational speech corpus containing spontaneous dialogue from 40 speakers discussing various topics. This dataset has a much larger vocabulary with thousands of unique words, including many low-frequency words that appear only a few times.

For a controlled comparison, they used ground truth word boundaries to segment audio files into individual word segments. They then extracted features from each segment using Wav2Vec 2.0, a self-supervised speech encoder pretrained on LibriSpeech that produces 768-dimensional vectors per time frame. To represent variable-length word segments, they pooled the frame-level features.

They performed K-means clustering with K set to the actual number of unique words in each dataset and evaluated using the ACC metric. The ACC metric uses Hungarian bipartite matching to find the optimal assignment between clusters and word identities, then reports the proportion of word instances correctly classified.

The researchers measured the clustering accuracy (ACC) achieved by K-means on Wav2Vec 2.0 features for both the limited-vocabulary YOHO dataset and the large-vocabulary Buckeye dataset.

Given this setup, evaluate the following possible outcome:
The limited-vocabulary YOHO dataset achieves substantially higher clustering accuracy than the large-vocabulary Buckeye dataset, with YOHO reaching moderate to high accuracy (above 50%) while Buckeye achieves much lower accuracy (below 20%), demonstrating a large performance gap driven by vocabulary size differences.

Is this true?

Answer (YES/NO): NO